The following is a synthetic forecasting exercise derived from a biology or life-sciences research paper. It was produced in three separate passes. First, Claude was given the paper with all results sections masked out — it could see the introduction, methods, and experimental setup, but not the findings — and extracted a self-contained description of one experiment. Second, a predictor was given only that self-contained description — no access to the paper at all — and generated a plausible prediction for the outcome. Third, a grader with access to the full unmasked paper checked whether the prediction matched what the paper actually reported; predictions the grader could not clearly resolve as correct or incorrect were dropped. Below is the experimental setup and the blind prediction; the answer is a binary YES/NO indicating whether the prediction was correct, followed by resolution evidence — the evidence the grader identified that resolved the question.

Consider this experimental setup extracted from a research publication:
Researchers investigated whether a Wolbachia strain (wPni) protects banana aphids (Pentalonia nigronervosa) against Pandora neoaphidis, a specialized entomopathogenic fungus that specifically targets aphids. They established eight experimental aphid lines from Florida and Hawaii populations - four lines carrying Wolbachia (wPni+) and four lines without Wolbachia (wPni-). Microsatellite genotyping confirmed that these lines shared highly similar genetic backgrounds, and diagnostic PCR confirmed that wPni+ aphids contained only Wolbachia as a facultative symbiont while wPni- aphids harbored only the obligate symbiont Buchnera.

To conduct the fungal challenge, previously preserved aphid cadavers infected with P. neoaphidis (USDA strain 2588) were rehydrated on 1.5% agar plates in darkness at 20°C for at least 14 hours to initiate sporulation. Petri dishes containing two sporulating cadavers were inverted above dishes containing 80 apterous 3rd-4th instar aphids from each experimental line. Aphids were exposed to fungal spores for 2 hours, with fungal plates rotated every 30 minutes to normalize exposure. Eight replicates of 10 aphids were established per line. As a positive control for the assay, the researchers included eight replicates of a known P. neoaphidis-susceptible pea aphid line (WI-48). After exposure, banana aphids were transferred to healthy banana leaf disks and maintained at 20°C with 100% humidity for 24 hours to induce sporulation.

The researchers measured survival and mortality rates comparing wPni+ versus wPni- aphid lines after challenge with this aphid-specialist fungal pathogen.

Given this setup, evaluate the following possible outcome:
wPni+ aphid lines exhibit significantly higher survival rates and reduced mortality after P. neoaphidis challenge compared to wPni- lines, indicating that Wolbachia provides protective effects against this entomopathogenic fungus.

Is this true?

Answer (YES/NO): YES